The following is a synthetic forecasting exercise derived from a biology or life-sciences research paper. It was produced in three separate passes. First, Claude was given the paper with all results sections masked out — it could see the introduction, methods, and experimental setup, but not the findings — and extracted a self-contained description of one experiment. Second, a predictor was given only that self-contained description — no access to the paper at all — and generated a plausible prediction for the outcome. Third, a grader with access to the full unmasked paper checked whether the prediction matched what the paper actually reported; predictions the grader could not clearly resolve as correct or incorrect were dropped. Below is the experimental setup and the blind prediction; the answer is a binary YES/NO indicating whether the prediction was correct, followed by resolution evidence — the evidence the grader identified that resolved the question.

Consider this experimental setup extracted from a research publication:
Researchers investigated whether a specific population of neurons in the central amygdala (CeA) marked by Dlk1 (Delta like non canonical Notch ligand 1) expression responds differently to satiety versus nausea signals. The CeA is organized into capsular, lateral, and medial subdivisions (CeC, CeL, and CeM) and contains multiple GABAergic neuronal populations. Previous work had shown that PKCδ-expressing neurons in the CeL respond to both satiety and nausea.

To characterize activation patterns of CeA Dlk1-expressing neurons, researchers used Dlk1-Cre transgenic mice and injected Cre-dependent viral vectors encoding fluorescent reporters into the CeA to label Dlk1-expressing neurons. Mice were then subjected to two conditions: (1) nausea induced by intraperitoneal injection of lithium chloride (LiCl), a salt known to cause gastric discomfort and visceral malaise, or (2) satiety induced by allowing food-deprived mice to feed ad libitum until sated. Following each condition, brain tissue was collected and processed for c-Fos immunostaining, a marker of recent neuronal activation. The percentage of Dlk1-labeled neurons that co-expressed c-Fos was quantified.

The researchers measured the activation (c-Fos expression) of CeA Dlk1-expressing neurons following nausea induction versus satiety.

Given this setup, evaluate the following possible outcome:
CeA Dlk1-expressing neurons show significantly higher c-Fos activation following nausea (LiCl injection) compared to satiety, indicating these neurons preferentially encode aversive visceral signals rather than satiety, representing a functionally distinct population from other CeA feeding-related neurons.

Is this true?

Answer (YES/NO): YES